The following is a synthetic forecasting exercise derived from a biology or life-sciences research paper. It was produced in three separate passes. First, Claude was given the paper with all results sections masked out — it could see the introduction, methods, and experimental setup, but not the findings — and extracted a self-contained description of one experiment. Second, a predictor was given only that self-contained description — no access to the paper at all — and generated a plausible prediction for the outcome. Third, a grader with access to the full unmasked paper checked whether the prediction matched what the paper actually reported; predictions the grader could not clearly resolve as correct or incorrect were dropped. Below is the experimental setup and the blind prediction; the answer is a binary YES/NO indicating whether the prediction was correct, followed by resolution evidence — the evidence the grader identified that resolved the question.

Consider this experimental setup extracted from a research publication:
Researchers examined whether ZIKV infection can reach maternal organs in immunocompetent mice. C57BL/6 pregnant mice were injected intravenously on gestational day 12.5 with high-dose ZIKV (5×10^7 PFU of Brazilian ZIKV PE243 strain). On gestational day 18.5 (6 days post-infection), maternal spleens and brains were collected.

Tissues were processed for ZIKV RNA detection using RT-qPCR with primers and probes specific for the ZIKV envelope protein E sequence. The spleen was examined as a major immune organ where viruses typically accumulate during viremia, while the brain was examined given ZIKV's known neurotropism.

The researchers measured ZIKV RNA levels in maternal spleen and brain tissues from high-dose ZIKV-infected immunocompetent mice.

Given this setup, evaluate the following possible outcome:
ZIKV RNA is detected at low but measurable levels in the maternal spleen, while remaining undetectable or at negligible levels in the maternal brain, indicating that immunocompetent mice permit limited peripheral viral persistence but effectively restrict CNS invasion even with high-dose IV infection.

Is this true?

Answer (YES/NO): YES